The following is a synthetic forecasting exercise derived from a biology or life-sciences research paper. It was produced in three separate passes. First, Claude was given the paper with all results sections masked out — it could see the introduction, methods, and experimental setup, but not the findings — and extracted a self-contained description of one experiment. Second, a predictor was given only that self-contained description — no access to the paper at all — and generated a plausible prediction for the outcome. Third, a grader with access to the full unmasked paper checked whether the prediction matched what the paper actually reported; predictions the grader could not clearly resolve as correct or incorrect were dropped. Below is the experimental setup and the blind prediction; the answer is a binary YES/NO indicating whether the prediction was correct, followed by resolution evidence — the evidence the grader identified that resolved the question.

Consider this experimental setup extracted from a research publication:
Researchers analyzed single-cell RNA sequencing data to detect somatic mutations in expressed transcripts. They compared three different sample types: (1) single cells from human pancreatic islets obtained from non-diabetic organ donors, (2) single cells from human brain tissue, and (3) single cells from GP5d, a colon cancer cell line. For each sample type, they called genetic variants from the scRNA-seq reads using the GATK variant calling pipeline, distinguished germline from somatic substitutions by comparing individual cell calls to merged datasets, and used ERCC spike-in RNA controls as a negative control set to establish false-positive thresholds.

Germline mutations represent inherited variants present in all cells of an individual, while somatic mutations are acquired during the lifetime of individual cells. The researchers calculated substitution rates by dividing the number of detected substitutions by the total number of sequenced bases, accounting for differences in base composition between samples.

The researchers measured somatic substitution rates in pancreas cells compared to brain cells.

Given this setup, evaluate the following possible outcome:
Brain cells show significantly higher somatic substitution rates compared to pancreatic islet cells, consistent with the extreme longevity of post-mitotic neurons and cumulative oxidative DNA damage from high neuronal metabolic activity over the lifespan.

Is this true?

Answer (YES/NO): NO